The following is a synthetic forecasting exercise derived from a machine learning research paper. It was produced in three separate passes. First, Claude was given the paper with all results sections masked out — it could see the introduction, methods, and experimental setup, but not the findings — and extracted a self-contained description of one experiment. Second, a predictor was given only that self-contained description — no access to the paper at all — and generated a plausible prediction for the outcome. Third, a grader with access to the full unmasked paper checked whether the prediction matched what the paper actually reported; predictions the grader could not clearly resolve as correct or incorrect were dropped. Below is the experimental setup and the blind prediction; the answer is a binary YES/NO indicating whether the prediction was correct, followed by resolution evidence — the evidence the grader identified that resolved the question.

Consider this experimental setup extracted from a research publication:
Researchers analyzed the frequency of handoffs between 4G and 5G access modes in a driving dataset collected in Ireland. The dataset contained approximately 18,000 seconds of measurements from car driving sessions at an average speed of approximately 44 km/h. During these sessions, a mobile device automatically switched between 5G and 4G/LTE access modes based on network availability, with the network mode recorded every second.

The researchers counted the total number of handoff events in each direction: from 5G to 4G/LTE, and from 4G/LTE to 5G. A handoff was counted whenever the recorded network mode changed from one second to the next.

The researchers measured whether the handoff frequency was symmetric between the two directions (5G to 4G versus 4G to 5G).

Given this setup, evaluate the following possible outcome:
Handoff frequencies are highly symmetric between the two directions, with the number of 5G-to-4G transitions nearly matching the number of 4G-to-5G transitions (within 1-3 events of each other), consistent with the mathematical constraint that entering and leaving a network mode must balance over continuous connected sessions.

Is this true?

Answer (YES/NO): YES